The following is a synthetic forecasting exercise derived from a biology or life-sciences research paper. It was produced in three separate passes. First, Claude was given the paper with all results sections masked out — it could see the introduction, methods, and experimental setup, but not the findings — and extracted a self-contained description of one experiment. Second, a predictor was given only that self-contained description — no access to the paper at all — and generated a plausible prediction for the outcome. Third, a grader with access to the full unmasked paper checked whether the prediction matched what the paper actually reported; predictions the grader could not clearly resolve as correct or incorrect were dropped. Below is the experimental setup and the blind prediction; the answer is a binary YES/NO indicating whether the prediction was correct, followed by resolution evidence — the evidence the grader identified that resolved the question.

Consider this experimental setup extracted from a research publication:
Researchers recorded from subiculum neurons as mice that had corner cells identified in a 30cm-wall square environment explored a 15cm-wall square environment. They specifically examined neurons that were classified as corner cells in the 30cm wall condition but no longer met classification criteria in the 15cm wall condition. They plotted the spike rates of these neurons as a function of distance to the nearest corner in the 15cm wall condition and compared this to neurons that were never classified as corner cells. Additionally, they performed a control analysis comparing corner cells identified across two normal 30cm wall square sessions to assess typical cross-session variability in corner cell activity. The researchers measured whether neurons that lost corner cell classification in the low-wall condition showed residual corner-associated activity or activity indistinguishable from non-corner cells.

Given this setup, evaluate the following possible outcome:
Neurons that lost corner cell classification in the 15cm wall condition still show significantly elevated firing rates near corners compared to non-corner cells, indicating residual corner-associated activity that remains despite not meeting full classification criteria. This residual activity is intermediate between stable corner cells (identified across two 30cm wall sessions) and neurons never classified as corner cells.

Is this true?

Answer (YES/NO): NO